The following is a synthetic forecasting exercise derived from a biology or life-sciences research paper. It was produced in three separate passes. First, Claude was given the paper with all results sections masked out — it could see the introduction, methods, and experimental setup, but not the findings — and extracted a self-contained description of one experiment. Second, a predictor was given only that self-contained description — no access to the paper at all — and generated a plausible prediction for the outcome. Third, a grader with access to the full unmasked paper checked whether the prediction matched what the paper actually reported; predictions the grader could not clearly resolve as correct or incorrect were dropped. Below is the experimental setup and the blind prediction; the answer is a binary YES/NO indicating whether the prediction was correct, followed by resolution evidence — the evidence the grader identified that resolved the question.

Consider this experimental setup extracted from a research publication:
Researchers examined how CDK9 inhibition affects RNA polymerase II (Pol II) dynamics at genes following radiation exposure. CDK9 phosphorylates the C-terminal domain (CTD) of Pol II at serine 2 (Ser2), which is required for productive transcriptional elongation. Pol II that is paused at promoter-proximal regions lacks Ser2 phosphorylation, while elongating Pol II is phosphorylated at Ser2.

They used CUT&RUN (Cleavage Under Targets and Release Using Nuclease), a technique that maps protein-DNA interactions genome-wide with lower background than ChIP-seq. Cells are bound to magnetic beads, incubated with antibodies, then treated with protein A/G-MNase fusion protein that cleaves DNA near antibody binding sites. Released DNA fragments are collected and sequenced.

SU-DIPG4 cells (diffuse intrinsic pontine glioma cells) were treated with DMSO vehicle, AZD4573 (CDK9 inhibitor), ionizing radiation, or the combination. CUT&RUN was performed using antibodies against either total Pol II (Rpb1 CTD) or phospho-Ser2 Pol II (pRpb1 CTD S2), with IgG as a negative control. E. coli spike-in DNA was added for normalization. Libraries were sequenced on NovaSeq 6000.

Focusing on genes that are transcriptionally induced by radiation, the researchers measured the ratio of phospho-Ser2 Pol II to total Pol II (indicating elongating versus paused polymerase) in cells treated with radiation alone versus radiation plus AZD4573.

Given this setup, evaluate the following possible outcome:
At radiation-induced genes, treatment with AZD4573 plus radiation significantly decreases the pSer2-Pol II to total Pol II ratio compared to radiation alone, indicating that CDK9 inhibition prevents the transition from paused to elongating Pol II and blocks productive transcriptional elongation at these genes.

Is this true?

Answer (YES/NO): YES